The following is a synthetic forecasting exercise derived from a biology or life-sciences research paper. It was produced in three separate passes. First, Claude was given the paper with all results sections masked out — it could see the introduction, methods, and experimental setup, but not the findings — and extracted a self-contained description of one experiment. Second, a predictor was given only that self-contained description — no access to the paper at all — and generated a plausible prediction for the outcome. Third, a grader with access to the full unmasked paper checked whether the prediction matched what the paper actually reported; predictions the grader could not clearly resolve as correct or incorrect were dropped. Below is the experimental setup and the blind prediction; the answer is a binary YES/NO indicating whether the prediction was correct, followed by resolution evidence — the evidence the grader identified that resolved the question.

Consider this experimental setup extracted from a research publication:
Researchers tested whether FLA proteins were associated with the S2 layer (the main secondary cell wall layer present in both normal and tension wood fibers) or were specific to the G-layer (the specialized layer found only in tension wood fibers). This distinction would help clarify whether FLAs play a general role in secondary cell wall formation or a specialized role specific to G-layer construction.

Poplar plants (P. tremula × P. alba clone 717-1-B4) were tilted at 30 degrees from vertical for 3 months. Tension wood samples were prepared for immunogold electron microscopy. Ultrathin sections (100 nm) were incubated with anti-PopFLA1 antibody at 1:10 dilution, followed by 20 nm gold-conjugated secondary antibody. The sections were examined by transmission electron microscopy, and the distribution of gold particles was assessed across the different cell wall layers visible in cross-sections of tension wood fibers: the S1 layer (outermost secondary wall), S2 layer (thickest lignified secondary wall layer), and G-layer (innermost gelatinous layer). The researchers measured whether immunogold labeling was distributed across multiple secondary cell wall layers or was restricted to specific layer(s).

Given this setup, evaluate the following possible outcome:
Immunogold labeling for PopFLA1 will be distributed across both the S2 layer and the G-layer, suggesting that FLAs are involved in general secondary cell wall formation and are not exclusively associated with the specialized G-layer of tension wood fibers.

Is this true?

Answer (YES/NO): NO